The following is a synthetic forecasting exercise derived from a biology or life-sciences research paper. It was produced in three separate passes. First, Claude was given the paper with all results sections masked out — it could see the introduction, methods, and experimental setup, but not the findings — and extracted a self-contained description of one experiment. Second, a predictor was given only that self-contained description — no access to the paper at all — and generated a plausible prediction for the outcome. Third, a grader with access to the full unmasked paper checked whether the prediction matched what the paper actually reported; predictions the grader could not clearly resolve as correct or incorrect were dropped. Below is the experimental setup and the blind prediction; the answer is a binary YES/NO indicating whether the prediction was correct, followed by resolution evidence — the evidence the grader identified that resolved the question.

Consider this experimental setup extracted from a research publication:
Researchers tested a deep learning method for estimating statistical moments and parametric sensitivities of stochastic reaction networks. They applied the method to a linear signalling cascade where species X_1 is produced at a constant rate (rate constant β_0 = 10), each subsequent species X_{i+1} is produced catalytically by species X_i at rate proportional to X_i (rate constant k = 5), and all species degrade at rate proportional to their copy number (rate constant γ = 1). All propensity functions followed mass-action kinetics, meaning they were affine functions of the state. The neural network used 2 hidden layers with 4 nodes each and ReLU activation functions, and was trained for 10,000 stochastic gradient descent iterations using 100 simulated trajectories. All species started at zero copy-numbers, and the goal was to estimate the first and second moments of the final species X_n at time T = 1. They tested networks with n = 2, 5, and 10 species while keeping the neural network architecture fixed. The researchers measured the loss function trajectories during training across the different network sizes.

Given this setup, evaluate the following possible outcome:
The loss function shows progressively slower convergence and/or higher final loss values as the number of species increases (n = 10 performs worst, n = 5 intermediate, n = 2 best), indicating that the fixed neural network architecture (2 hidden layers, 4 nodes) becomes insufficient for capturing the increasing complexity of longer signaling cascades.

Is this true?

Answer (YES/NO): YES